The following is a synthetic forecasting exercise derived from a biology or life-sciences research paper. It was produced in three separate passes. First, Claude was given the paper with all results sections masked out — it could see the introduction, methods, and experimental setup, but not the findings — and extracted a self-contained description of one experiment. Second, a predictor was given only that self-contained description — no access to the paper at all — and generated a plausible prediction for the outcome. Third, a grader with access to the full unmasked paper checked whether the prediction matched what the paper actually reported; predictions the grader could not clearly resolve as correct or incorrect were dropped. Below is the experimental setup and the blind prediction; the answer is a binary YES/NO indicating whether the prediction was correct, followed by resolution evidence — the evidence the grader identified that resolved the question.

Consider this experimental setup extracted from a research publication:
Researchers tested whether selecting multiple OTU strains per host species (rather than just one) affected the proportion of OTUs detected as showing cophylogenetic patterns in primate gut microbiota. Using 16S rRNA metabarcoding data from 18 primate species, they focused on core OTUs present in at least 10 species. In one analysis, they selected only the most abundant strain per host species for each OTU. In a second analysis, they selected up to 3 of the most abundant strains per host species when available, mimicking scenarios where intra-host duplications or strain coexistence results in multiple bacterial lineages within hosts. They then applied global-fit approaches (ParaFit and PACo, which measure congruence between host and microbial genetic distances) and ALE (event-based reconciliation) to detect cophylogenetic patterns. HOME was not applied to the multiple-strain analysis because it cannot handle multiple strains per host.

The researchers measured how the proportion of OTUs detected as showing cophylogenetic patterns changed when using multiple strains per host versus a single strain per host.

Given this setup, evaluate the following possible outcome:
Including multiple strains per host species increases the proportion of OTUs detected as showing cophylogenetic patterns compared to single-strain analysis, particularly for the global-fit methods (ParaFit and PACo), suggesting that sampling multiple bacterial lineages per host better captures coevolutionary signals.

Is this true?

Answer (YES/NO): NO